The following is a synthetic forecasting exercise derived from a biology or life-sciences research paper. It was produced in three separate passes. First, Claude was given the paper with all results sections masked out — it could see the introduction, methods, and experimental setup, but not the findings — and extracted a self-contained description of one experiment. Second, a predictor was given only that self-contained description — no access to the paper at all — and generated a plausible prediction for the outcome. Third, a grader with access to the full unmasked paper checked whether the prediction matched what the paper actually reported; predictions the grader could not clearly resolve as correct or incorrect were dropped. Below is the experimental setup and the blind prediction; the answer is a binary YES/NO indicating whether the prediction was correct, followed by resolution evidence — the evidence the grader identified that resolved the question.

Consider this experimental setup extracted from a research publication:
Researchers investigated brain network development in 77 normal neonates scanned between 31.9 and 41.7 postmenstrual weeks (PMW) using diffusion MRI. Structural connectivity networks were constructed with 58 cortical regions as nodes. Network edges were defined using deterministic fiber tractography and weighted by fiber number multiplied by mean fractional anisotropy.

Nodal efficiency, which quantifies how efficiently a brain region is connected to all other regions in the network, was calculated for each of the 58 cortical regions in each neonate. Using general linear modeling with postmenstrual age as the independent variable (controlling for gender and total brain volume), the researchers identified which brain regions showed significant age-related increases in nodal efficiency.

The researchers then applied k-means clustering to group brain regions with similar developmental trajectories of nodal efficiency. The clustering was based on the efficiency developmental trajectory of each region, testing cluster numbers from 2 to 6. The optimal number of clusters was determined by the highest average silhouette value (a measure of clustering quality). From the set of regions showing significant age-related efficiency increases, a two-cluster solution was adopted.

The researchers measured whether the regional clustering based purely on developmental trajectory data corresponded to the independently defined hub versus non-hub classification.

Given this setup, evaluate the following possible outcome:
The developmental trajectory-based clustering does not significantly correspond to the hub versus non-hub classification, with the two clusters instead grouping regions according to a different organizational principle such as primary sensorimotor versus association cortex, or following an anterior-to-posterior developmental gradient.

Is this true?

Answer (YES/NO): NO